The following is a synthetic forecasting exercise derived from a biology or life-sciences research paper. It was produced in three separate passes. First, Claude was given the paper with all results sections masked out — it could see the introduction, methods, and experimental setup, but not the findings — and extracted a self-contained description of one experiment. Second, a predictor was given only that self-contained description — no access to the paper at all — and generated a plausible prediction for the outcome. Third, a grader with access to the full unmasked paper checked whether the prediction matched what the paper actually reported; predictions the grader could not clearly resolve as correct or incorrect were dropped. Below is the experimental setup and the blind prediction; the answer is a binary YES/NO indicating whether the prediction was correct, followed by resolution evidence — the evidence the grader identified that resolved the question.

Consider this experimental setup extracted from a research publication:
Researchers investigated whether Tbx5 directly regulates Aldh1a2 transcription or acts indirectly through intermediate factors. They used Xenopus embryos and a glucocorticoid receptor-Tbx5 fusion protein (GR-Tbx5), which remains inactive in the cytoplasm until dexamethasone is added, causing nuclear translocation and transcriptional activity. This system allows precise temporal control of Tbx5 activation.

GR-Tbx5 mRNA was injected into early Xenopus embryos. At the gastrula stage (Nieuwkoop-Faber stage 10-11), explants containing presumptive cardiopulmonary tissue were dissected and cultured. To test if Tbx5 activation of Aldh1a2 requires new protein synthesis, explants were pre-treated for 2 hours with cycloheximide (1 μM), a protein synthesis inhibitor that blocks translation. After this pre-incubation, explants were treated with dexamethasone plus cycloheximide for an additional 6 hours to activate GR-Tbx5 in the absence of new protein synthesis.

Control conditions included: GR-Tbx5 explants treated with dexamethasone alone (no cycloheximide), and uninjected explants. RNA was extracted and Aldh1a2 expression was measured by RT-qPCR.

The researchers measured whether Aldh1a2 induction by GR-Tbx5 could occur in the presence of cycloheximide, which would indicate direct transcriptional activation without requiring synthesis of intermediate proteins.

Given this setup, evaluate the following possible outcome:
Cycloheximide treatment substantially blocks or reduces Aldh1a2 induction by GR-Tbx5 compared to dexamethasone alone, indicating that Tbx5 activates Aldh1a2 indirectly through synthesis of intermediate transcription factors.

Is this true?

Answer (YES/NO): NO